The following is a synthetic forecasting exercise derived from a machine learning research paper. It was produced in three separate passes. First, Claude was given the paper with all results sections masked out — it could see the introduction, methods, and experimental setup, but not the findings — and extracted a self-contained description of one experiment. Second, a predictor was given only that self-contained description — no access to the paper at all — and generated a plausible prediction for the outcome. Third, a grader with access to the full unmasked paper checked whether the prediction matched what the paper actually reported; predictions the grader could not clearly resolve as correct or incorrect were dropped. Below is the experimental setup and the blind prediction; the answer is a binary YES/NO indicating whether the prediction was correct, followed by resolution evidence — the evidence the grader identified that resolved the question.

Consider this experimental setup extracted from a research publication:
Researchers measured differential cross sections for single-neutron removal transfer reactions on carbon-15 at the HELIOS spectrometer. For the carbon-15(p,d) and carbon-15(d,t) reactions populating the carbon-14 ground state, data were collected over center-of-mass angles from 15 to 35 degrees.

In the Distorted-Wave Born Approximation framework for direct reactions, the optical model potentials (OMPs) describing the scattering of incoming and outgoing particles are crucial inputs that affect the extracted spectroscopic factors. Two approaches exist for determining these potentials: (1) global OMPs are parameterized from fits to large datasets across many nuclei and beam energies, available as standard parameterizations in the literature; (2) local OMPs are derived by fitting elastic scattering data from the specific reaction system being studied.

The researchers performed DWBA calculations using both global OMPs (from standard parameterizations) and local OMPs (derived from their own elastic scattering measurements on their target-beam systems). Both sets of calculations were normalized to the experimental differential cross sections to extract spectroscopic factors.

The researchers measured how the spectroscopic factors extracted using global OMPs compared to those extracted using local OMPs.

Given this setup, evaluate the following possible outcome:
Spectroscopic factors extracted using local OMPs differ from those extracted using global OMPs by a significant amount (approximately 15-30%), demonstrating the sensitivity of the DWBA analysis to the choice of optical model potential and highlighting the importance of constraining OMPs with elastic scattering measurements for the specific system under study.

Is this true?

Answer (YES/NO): YES